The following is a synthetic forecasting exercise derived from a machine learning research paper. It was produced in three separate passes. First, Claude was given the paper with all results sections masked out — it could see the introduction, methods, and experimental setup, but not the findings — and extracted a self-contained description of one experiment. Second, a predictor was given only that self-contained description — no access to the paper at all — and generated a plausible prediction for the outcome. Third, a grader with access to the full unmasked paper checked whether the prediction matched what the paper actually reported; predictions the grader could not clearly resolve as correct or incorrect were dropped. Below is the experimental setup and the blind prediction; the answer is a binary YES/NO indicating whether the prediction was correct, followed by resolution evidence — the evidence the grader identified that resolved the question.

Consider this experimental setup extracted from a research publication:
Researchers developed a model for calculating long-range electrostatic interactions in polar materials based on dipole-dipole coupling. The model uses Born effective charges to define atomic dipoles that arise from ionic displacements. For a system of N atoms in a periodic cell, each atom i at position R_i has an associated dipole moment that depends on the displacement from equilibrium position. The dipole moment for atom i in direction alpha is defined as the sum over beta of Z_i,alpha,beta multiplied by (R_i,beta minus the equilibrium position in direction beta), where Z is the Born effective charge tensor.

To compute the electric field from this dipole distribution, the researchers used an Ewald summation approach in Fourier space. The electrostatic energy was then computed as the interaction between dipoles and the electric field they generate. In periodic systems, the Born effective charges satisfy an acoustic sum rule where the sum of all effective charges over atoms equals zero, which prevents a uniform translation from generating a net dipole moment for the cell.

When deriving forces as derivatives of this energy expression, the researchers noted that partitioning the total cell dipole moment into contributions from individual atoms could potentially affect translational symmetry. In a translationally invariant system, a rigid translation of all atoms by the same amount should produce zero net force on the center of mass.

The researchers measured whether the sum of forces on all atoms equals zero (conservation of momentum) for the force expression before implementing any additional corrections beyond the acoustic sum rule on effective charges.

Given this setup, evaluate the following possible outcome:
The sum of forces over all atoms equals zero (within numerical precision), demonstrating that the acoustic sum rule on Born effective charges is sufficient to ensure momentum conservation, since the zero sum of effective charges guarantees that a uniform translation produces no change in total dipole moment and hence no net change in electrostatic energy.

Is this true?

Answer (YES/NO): NO